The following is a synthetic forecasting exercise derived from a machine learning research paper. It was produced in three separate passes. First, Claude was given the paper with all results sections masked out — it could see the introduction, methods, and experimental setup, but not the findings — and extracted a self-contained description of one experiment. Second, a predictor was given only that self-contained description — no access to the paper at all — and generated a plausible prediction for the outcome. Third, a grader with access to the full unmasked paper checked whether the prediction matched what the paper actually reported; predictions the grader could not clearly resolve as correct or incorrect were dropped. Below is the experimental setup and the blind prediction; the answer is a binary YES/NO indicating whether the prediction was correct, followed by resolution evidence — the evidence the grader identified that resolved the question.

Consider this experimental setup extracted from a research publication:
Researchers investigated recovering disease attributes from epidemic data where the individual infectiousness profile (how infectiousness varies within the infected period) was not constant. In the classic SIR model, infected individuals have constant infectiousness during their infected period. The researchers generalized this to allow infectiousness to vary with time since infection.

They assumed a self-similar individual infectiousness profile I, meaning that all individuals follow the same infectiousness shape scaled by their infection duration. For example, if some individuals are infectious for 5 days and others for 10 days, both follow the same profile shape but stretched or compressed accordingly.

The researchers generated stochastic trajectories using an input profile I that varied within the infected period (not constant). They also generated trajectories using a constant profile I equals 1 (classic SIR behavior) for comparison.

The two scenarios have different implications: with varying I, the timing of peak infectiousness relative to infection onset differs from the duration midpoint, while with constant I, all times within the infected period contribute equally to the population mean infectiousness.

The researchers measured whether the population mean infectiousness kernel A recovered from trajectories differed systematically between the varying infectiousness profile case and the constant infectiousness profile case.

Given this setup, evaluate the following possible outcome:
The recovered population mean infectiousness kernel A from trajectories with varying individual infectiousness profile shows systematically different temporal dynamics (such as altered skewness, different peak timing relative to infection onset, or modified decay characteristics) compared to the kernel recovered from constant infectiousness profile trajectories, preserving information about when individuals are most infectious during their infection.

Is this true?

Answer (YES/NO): YES